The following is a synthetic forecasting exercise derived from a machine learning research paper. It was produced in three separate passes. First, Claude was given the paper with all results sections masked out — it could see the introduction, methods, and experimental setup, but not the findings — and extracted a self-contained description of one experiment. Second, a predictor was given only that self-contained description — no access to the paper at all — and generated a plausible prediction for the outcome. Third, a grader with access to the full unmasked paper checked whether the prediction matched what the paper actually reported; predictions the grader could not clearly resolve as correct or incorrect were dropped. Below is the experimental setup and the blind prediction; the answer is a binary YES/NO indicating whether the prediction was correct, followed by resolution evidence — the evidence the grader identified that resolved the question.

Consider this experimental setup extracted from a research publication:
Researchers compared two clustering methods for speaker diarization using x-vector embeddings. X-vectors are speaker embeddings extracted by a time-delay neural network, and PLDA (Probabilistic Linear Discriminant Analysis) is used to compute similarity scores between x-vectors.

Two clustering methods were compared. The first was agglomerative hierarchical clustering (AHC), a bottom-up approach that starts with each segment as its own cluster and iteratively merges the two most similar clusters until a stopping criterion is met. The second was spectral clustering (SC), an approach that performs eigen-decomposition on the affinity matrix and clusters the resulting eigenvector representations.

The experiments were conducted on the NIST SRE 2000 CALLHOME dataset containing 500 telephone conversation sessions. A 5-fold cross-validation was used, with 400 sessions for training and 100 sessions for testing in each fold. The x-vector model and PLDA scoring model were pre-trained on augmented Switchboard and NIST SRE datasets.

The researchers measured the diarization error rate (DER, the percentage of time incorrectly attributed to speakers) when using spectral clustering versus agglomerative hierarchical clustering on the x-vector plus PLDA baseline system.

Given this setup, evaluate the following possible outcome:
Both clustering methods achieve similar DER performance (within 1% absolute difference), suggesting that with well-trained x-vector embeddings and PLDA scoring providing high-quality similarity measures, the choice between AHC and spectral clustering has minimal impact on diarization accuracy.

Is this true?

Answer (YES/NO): YES